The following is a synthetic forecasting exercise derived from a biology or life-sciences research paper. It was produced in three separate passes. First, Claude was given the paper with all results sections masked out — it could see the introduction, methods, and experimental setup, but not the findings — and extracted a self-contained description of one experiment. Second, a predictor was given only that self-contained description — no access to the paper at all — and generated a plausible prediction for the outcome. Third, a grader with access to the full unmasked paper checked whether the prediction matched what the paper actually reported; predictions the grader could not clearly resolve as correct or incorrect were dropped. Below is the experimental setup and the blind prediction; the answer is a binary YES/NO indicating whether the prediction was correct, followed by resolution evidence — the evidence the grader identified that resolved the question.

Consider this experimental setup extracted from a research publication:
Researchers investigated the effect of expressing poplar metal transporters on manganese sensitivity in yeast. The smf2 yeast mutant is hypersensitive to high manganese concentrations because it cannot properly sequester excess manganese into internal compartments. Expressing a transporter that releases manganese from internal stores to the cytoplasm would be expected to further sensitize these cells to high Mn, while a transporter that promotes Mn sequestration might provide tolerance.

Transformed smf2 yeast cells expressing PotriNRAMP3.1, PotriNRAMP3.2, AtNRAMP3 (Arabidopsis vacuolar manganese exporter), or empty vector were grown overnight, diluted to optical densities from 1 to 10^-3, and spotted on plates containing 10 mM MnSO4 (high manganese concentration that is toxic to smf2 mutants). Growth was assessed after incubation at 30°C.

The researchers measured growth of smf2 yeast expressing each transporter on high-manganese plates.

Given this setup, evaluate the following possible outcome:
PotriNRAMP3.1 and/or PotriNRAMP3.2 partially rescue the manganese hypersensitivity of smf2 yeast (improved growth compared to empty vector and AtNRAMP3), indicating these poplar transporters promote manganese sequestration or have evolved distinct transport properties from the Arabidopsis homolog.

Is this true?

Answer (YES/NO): NO